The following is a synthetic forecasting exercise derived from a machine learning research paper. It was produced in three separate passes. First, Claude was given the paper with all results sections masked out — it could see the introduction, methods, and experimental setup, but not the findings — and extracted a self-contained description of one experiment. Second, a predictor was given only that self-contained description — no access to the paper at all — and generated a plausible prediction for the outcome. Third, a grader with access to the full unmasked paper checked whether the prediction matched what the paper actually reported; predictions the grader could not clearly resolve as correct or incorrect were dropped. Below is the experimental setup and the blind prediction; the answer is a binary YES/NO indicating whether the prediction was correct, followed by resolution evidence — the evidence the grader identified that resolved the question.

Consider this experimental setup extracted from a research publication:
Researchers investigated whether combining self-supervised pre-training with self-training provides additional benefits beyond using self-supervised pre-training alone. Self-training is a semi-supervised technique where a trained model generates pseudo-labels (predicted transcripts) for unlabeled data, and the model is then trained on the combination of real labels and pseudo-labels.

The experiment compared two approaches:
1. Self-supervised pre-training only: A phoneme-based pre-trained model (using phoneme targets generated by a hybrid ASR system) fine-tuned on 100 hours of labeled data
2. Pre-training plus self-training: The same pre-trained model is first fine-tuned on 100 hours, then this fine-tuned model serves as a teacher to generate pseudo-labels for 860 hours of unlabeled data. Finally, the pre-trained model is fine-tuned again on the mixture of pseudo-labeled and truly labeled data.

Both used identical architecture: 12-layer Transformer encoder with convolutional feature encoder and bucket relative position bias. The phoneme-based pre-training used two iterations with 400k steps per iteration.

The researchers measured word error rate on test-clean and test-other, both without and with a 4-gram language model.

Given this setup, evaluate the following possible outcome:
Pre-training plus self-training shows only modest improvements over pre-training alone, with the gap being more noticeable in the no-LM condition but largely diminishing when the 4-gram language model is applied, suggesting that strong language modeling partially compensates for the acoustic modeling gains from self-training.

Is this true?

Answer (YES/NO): NO